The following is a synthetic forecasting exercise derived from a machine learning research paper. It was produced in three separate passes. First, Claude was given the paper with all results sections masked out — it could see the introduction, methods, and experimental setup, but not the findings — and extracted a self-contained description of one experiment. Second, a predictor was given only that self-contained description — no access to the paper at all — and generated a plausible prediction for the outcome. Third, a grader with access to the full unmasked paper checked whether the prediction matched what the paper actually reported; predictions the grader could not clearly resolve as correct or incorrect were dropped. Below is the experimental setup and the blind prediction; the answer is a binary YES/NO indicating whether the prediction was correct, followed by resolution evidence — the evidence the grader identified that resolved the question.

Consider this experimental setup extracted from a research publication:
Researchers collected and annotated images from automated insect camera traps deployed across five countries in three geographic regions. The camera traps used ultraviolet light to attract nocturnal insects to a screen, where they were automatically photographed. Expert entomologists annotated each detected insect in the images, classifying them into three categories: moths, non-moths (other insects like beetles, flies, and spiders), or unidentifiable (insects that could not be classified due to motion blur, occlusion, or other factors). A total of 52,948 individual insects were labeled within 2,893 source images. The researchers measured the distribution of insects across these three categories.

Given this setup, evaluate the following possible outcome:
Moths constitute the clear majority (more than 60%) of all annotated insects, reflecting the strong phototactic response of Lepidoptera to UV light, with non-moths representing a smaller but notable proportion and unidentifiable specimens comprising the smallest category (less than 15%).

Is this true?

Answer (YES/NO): NO